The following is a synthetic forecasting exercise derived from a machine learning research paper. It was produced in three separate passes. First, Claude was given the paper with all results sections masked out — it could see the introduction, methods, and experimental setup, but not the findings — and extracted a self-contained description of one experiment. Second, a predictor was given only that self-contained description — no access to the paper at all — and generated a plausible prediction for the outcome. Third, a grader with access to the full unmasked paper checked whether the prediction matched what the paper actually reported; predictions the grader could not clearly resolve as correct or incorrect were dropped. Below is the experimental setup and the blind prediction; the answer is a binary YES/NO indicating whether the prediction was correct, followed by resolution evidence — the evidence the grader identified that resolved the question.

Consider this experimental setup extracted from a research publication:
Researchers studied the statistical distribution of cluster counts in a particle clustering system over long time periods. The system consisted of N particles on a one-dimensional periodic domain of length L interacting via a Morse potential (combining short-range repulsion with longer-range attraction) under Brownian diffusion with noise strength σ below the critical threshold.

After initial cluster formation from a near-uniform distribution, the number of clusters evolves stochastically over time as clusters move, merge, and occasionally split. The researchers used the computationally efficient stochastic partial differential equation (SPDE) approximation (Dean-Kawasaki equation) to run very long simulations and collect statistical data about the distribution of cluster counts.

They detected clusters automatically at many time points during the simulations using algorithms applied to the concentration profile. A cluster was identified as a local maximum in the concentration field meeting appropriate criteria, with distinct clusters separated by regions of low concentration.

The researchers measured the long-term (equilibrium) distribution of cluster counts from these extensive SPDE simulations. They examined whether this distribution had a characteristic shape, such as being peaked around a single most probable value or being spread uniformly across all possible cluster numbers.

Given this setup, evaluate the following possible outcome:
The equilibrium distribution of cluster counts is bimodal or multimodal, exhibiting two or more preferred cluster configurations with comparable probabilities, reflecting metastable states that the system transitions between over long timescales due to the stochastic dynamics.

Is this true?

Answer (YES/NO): NO